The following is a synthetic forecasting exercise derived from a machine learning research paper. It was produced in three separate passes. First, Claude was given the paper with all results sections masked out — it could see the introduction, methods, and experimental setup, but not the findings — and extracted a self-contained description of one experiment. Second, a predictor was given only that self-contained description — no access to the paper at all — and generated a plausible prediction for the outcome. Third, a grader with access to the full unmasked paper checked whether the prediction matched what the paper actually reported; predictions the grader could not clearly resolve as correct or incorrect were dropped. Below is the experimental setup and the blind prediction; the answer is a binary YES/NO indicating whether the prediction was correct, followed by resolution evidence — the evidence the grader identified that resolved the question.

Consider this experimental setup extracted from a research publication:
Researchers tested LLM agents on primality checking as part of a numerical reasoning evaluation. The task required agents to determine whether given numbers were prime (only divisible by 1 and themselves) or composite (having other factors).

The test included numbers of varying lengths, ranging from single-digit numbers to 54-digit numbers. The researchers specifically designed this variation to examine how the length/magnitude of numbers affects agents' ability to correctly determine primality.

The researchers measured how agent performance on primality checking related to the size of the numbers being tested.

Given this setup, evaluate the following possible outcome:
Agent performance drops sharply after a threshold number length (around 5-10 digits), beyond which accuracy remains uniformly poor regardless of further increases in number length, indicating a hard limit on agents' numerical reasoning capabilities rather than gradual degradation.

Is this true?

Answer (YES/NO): NO